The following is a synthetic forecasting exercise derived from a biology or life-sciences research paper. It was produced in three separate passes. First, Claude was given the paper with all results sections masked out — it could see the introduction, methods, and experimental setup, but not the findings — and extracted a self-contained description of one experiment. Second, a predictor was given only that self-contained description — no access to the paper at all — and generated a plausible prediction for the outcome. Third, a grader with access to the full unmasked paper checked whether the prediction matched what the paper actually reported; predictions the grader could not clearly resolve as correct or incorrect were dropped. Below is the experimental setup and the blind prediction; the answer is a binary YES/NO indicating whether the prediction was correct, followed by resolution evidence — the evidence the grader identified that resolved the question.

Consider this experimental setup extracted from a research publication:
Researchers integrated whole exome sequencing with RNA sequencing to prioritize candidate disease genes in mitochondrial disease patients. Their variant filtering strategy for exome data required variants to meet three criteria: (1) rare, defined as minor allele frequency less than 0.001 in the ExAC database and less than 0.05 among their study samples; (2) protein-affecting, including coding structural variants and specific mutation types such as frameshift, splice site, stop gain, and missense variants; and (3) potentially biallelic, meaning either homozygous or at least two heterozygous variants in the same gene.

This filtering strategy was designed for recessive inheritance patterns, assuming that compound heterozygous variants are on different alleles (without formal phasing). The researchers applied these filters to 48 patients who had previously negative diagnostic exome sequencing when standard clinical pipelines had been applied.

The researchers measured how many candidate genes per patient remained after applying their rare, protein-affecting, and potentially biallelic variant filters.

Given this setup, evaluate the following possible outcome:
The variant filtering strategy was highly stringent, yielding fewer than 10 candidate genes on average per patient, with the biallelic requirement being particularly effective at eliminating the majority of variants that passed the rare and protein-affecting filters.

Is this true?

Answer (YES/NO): NO